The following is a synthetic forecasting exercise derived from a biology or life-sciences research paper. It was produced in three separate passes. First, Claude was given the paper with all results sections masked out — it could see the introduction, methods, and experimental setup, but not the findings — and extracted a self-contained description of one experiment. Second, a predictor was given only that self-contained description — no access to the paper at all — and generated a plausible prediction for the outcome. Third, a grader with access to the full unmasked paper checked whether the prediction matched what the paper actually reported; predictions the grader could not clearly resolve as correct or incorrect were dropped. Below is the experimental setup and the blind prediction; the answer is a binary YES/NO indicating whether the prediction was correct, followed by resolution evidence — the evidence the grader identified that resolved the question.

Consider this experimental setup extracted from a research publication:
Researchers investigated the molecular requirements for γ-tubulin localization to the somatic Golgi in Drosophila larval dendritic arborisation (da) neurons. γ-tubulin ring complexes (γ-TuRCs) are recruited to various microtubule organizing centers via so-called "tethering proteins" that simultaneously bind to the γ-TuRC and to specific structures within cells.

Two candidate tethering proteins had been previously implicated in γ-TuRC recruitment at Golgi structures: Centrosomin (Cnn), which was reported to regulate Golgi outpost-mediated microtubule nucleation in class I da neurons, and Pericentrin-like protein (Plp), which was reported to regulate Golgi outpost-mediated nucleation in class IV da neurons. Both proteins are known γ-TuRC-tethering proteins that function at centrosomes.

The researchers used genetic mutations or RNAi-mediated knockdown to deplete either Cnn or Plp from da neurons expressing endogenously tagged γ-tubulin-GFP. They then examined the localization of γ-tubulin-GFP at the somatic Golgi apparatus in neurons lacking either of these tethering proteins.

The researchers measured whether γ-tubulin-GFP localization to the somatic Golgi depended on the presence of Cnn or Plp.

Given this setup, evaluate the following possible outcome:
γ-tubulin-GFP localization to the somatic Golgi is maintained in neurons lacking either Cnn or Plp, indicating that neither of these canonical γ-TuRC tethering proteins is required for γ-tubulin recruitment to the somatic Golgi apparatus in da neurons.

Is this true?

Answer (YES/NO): YES